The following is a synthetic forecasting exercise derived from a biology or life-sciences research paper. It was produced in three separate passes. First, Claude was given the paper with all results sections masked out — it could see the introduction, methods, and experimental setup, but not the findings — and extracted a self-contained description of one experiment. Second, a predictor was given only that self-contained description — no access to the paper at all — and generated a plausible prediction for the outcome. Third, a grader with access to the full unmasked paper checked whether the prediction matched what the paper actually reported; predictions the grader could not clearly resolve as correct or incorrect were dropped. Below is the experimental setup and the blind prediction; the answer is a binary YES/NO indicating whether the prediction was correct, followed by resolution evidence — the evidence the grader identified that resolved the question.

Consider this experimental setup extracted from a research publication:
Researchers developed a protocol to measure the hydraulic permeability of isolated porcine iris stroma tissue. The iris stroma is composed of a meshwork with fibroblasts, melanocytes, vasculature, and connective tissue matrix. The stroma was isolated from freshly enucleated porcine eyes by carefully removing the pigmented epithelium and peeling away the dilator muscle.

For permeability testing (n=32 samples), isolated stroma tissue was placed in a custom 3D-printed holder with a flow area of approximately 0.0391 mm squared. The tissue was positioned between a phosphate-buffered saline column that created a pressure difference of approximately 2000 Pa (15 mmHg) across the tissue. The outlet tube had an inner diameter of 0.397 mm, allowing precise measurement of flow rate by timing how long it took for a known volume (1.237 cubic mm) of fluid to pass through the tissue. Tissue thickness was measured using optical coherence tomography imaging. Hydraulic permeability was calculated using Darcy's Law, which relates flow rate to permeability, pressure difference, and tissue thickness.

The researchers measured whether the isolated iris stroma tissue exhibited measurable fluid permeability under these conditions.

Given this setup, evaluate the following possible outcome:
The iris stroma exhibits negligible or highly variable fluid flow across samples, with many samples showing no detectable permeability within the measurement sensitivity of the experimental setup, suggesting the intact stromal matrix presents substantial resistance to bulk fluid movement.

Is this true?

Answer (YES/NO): NO